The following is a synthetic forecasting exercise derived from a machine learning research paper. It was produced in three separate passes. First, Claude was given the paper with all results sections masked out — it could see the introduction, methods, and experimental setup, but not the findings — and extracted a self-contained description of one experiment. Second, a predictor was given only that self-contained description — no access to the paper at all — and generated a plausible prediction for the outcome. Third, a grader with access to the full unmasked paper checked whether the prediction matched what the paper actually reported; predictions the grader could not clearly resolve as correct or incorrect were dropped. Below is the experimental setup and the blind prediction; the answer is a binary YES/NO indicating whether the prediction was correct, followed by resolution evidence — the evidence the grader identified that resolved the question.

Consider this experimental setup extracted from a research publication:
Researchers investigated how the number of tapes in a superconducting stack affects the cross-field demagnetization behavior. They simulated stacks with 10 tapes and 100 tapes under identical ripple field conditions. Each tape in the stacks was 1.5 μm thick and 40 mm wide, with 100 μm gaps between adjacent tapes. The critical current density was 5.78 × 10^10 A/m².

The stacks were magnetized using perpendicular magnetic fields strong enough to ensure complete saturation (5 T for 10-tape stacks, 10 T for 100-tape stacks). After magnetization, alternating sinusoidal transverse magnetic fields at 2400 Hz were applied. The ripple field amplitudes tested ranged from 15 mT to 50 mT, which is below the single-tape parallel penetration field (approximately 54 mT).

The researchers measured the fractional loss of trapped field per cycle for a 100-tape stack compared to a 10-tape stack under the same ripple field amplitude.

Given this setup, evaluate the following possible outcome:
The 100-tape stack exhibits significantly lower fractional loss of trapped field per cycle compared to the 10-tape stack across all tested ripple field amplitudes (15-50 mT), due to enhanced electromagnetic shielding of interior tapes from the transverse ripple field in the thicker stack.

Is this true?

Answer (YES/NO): NO